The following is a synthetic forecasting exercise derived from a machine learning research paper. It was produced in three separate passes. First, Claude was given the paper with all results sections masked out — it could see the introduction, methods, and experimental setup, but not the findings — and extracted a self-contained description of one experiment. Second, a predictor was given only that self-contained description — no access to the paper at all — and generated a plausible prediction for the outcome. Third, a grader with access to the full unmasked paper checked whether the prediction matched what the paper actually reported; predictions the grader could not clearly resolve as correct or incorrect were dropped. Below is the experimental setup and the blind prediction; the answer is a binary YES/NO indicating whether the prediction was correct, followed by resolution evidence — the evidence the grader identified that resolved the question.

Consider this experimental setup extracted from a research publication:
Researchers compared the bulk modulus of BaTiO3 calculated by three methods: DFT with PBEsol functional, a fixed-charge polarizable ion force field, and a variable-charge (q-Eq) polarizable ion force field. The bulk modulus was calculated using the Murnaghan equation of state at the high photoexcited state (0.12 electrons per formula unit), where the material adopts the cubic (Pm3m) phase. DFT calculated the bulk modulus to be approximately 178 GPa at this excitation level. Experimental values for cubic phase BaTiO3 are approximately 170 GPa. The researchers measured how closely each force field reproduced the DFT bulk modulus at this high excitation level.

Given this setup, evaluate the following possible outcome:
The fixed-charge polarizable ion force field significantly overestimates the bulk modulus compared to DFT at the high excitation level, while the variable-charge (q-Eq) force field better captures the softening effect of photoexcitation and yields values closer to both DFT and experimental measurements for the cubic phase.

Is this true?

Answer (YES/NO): YES